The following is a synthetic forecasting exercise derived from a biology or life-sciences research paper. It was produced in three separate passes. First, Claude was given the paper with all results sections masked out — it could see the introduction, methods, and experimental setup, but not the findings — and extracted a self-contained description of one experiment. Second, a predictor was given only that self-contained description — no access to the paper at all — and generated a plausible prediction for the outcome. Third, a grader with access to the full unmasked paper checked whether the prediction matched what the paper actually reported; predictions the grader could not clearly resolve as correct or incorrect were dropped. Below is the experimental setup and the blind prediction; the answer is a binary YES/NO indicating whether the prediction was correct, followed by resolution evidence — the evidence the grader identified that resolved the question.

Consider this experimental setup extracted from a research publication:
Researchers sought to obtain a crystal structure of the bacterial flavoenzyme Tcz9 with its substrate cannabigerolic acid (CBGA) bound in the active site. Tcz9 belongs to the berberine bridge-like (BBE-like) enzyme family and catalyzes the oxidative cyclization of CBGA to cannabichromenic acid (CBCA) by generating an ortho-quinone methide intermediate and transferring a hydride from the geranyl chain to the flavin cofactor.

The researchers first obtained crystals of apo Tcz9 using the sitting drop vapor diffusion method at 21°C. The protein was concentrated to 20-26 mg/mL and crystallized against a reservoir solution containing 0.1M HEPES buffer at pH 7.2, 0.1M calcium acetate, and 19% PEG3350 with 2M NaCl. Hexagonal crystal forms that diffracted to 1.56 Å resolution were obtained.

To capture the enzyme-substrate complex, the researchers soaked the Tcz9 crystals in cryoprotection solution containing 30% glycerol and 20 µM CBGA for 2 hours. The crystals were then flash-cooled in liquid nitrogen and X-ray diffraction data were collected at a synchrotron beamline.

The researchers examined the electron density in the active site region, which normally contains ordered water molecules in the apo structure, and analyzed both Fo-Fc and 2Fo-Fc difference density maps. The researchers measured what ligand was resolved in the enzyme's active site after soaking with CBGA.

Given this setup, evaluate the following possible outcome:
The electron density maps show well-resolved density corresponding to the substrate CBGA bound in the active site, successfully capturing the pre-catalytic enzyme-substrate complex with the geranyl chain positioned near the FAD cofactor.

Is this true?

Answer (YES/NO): YES